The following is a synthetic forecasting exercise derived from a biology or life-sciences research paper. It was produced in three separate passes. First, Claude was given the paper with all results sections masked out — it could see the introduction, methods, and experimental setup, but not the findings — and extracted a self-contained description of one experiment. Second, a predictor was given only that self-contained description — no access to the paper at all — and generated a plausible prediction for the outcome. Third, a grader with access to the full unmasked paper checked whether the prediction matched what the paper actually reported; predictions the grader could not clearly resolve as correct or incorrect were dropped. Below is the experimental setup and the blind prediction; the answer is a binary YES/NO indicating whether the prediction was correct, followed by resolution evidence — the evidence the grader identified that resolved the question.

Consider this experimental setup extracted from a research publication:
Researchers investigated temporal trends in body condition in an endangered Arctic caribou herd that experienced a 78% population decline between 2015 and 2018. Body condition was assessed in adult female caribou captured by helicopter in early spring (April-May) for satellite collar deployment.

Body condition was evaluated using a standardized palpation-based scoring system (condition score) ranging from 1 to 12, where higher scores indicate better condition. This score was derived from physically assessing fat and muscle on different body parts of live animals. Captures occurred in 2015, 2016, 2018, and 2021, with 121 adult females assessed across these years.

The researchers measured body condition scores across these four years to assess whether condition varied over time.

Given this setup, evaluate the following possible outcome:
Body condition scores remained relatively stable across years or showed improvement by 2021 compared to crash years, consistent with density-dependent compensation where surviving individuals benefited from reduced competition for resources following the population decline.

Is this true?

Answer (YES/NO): NO